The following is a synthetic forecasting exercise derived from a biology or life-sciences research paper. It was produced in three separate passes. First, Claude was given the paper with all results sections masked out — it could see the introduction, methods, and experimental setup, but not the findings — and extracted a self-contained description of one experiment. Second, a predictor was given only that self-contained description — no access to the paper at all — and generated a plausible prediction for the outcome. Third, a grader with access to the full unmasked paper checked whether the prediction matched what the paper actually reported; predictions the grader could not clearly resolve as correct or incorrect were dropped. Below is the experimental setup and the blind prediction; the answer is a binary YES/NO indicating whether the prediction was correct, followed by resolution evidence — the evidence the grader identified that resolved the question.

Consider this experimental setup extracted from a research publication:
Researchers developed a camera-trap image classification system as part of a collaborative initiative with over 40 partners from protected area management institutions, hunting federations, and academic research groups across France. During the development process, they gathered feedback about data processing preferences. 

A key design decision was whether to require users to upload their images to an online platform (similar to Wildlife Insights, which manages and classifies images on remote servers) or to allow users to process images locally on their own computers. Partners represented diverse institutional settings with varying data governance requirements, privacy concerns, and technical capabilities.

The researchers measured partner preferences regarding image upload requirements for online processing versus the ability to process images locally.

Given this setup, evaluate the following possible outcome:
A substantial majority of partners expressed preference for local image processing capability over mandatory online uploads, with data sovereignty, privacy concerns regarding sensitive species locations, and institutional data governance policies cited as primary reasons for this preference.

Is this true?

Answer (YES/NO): NO